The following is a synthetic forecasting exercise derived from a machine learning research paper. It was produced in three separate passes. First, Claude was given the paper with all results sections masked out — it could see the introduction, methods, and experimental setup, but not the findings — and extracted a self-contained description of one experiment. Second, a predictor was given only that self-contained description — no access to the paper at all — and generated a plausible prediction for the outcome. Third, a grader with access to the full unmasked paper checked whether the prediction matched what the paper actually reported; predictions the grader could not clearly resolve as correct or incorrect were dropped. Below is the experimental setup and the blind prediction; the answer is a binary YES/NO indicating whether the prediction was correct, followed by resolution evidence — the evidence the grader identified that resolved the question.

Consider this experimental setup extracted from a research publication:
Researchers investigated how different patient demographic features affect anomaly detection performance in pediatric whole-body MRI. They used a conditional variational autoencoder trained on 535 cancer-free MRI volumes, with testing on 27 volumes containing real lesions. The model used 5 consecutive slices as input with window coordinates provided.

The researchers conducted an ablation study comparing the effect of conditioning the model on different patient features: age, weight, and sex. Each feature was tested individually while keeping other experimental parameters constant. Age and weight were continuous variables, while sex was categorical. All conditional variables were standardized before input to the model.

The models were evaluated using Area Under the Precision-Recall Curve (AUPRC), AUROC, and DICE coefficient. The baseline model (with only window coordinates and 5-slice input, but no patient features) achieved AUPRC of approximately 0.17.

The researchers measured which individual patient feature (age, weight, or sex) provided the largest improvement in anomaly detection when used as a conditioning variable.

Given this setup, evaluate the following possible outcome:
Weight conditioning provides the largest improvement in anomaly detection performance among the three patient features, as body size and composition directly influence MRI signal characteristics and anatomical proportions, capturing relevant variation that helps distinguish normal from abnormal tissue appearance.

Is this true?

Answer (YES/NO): NO